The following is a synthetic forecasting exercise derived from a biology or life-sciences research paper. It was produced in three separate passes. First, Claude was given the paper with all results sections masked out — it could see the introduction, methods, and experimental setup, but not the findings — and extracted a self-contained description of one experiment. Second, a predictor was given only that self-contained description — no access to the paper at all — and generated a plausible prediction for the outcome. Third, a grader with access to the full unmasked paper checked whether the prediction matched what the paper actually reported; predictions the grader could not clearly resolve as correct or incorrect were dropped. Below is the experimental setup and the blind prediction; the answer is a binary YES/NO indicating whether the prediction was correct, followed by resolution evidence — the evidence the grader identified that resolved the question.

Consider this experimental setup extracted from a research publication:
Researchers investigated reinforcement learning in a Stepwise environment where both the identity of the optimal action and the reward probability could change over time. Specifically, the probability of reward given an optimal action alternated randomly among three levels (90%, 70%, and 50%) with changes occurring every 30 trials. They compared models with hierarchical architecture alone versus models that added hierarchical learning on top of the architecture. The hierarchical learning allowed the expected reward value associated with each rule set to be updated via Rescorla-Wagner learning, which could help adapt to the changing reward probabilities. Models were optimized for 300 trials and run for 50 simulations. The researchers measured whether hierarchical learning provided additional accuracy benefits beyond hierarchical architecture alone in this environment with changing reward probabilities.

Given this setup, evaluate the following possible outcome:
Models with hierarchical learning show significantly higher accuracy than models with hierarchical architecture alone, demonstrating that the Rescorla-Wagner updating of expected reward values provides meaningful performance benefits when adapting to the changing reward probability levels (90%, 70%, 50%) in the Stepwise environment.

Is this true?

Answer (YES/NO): YES